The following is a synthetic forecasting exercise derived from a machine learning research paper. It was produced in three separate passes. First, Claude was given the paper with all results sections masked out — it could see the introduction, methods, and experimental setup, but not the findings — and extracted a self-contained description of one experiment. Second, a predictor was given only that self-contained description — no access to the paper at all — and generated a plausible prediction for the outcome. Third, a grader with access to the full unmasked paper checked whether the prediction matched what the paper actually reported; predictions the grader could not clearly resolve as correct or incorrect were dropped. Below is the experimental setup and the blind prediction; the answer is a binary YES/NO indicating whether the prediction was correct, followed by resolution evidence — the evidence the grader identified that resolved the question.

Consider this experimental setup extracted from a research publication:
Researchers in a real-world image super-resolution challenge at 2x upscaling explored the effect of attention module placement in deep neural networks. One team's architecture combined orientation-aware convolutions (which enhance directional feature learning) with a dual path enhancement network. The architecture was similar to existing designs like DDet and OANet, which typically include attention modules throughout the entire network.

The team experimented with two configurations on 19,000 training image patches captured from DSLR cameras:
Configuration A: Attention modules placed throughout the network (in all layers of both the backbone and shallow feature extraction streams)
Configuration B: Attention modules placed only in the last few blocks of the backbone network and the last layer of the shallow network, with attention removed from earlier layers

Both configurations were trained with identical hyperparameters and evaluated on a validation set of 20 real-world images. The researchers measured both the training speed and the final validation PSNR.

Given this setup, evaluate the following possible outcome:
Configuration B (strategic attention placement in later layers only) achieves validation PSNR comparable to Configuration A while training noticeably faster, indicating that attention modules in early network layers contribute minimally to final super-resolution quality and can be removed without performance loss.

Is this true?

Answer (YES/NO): NO